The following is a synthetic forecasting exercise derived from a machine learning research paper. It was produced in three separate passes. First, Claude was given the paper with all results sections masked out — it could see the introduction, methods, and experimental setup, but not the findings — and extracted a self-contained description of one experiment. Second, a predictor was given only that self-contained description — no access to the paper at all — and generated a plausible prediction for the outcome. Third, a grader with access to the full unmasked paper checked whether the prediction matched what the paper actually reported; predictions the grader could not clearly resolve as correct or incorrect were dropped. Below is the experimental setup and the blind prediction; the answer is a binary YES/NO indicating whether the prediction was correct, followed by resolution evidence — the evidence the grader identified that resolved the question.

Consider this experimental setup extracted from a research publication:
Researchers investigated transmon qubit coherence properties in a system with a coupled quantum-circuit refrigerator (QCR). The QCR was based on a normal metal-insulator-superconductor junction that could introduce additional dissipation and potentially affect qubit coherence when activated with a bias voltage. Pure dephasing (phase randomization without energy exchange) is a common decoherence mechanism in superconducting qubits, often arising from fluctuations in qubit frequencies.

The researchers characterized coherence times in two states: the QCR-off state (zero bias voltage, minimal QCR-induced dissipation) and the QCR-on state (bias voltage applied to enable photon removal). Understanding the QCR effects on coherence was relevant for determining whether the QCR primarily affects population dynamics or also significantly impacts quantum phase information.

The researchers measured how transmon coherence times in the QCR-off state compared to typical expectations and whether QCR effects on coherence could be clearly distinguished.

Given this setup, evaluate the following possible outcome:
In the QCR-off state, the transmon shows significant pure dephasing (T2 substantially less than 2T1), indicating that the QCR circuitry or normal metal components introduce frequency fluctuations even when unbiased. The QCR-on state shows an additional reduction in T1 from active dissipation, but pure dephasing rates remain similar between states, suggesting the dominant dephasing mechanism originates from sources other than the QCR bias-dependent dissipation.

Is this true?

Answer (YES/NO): NO